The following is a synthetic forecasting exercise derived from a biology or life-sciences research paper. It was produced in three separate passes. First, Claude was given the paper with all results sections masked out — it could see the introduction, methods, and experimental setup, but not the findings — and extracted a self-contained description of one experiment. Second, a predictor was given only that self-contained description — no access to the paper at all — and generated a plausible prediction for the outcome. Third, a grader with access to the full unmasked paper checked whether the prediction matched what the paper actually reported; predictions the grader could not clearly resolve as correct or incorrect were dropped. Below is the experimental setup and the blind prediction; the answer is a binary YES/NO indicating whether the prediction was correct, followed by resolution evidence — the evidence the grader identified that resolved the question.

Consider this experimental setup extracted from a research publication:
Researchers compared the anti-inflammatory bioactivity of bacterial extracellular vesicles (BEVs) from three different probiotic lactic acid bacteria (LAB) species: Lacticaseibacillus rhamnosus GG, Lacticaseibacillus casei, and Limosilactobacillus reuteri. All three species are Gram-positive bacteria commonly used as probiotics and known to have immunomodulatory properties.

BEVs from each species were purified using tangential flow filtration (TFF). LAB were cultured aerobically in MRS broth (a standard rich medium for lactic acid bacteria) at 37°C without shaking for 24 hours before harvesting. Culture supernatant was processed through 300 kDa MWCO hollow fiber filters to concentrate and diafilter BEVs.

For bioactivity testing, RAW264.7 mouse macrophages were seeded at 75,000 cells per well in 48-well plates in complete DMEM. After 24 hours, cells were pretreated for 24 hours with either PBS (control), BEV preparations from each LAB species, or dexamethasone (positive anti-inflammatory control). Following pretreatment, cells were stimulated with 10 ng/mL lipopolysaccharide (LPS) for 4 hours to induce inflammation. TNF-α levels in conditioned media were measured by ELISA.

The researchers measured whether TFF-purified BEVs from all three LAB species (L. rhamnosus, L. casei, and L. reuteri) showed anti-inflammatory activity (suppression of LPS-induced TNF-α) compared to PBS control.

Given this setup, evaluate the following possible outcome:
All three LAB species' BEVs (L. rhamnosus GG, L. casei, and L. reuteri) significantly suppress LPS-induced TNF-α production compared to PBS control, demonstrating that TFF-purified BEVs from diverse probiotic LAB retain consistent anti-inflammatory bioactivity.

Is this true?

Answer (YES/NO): YES